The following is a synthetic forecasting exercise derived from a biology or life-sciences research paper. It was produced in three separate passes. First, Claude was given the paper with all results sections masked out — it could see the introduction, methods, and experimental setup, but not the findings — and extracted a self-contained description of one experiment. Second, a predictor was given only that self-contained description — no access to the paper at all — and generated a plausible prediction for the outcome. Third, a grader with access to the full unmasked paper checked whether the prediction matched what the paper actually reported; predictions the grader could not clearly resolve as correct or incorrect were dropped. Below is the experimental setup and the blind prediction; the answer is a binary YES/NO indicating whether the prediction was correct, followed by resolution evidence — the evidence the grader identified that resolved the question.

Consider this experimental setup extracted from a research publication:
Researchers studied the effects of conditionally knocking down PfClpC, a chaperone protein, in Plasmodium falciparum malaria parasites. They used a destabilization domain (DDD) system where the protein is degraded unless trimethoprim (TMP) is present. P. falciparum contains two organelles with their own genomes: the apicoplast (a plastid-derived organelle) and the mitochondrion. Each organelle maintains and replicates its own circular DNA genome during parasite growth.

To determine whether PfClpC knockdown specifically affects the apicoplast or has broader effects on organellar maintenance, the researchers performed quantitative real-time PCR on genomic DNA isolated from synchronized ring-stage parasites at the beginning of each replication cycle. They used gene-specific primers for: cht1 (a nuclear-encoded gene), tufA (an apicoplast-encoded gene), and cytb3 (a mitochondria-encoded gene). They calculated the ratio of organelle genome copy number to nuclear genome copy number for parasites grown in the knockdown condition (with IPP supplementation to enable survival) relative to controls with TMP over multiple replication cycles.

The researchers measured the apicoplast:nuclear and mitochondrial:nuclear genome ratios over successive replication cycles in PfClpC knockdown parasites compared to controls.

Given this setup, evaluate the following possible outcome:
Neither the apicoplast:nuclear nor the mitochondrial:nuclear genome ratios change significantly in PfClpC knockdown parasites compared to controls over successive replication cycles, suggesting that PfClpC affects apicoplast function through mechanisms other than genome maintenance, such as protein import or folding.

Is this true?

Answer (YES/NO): NO